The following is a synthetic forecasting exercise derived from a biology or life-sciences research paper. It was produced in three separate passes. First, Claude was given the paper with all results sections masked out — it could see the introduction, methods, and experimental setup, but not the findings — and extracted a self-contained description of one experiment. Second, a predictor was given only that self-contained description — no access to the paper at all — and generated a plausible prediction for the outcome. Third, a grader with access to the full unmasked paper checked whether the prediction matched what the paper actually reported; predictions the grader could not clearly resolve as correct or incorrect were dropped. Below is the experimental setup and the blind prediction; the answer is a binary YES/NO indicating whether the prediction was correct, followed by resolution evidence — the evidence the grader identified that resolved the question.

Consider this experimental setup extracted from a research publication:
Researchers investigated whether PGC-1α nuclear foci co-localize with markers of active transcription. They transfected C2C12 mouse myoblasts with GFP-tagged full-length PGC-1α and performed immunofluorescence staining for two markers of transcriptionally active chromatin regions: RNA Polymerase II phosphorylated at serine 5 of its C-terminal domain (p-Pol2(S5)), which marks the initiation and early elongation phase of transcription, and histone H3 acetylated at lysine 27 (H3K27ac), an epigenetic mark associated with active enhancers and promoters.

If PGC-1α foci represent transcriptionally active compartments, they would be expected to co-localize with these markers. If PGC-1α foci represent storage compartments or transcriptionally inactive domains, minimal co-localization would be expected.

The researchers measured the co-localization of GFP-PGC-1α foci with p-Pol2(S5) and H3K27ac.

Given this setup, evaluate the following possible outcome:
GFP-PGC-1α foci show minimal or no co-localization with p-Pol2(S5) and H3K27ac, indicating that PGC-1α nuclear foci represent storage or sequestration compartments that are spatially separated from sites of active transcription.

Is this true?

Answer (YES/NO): NO